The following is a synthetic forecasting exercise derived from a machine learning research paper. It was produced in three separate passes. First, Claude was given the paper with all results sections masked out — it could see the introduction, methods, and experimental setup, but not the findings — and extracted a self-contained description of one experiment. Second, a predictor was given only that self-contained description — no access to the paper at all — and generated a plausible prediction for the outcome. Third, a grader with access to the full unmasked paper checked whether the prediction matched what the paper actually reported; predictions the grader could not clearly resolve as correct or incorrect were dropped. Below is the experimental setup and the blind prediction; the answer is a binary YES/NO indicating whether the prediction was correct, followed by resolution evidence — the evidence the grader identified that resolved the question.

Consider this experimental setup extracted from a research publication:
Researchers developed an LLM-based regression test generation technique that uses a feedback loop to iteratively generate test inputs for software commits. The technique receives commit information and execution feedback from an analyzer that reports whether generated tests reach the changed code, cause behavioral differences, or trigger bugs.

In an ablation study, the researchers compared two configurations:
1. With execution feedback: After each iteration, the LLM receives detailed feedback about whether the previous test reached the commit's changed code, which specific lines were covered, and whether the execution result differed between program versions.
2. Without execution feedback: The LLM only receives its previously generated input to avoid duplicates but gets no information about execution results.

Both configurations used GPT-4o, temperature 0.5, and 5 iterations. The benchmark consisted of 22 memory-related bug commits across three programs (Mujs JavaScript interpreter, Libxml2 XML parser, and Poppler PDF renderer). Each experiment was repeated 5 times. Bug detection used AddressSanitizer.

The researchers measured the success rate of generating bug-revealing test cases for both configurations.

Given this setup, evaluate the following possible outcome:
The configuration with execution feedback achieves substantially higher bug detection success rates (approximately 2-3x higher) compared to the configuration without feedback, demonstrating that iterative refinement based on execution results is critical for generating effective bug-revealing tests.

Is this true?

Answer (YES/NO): NO